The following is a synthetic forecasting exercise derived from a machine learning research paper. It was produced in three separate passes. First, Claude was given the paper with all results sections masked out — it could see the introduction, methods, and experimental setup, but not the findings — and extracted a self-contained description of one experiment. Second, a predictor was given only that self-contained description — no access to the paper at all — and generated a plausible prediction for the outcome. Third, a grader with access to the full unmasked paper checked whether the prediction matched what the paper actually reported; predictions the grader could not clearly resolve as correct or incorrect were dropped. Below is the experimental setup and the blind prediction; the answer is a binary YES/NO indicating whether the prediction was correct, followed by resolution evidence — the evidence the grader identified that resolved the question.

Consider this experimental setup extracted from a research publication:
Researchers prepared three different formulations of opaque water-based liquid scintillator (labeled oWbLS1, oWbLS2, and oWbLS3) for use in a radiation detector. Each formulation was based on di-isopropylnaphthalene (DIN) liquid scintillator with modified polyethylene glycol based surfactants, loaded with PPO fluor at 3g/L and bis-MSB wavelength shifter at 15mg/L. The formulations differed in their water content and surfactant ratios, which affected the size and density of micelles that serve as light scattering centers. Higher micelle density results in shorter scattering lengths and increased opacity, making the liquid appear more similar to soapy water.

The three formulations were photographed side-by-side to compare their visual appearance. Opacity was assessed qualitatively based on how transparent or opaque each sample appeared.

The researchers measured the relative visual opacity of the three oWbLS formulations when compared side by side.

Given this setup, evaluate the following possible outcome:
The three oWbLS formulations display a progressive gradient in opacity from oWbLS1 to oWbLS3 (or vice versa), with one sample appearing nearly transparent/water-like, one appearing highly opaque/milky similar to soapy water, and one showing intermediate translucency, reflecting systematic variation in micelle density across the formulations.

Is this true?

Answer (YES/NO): NO